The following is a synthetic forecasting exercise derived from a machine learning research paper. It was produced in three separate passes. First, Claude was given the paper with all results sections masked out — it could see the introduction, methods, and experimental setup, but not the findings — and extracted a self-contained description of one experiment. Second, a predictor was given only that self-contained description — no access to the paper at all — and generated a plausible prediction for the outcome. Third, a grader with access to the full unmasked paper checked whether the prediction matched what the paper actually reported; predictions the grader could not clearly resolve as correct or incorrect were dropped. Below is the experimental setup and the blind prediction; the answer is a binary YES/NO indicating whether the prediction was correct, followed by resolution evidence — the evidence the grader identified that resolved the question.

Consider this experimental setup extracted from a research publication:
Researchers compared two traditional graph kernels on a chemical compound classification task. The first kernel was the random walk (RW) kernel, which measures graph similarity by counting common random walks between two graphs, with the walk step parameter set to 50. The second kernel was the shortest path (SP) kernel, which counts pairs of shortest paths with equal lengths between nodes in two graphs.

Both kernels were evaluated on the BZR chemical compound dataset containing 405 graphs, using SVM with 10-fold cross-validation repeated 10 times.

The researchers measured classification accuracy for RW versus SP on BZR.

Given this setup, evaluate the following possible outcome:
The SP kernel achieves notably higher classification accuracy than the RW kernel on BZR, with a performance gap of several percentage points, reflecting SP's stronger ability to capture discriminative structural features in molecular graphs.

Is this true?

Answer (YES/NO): NO